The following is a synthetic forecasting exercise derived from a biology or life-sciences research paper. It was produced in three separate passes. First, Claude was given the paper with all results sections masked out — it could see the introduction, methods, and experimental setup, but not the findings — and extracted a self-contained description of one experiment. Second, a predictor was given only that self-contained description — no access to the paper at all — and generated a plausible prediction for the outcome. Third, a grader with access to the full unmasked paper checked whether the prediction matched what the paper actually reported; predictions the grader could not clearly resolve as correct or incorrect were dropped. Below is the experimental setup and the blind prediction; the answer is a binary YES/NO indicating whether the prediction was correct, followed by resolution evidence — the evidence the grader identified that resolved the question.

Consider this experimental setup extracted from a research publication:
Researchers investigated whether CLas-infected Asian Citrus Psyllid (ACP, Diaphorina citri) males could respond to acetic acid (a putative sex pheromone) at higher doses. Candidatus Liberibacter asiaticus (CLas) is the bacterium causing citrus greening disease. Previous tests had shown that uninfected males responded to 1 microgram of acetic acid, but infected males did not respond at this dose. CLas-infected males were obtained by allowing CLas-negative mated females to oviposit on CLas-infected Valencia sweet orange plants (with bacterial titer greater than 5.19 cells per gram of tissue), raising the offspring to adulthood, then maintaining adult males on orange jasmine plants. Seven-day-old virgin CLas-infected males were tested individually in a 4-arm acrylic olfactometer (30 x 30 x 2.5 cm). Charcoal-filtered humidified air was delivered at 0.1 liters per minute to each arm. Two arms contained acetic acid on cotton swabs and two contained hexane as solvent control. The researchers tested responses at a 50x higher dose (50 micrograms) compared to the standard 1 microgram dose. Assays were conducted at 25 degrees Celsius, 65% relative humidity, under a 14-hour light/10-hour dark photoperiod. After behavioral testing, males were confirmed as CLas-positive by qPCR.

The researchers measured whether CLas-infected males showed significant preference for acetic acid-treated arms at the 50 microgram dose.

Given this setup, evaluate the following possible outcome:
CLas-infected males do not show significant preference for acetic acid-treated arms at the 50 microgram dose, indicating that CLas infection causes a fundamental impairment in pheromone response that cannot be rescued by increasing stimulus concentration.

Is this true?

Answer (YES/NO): NO